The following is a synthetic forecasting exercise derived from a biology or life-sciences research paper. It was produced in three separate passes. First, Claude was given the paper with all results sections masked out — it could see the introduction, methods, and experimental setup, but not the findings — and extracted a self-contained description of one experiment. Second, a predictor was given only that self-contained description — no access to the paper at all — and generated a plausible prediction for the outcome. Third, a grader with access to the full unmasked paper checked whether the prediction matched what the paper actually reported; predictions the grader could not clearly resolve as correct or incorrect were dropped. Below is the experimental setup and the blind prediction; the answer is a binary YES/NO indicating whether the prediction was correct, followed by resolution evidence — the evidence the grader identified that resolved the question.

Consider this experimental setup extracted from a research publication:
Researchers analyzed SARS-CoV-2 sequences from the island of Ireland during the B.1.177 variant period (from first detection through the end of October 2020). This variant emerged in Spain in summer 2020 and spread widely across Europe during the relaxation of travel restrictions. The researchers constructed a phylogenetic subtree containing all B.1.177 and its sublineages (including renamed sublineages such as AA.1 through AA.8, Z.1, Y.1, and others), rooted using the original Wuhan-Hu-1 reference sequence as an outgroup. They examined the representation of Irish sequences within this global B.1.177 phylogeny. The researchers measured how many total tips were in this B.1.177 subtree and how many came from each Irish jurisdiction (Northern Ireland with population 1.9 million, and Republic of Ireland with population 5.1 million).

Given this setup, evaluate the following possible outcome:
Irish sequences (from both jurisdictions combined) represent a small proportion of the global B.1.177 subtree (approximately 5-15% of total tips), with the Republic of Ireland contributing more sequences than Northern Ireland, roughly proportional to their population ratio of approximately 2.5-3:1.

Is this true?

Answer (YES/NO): NO